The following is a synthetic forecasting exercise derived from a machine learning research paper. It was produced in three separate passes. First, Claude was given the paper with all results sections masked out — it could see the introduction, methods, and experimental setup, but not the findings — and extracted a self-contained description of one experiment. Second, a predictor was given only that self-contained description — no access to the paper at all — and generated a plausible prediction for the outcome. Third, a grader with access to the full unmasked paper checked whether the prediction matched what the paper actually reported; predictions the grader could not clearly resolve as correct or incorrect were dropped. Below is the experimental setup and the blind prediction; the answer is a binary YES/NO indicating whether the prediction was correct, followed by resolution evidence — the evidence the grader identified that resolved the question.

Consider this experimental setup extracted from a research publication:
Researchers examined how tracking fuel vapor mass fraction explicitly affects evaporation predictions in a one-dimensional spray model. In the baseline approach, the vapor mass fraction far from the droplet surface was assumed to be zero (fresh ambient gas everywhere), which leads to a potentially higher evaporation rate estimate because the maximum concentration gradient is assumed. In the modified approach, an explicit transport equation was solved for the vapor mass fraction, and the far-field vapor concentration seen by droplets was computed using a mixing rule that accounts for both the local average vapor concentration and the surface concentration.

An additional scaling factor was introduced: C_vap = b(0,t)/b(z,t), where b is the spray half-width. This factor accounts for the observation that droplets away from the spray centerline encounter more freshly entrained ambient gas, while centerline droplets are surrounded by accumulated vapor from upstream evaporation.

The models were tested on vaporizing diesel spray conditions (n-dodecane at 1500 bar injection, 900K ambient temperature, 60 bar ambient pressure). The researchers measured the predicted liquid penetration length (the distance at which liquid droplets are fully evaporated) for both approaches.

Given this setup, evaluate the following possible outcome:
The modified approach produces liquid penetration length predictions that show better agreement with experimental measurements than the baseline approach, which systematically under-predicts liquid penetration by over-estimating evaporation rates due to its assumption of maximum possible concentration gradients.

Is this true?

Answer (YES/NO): NO